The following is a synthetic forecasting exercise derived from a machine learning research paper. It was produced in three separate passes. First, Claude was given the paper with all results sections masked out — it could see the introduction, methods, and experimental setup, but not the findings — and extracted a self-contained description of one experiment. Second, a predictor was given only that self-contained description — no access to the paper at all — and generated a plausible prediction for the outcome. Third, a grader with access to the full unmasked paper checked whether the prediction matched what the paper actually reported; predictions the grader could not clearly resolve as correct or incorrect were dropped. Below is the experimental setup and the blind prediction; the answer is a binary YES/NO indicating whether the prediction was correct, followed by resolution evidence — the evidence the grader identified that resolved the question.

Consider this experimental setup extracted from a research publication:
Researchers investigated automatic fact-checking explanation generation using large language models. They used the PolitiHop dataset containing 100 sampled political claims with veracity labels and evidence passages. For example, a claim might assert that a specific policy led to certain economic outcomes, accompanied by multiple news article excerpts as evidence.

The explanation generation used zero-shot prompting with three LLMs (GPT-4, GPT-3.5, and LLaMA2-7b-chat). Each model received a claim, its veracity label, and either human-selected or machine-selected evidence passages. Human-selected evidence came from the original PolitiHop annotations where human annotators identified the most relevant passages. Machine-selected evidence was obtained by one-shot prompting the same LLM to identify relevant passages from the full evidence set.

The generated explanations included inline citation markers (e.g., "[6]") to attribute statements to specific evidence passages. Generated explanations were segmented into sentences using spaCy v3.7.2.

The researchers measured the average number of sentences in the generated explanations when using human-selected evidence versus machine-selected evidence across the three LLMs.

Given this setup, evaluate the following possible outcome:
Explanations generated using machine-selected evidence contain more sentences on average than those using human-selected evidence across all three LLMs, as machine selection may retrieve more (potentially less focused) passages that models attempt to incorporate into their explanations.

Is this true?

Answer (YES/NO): YES